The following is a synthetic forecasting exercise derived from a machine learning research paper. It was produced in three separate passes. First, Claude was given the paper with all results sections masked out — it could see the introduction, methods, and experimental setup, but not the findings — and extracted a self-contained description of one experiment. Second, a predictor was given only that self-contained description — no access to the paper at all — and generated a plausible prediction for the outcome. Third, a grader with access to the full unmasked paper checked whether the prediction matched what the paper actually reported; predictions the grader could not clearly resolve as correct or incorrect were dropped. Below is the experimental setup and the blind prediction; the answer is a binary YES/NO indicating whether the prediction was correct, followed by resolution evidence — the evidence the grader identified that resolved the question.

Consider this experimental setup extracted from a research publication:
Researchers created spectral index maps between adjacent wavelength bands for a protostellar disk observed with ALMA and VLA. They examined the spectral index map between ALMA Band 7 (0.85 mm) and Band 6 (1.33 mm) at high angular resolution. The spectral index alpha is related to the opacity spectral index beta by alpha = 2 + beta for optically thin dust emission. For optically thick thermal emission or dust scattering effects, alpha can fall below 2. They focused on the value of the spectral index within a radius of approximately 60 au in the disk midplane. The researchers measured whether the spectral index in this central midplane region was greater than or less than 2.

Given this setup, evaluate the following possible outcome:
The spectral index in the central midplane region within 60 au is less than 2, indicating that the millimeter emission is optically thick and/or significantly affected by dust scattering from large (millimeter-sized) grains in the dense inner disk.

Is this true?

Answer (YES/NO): YES